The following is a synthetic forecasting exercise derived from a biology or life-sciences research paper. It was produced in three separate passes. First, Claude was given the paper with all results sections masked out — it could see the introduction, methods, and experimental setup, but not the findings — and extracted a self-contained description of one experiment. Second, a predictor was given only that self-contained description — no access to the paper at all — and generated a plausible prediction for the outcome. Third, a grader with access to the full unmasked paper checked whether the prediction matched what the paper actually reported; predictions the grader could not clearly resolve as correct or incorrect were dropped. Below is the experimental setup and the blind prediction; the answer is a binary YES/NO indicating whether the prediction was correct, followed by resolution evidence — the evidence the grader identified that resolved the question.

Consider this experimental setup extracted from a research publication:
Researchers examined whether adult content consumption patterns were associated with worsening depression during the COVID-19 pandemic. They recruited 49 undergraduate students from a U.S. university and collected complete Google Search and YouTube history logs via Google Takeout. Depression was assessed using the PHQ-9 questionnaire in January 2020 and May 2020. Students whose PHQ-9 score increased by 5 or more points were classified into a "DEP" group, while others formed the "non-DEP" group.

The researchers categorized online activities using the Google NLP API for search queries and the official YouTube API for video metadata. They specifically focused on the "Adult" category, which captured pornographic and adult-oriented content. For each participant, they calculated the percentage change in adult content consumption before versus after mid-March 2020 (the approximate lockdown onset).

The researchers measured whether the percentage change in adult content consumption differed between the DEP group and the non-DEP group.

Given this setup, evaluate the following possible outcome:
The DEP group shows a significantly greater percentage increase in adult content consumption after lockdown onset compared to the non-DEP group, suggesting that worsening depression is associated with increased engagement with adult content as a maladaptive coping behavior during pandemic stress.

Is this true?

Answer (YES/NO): YES